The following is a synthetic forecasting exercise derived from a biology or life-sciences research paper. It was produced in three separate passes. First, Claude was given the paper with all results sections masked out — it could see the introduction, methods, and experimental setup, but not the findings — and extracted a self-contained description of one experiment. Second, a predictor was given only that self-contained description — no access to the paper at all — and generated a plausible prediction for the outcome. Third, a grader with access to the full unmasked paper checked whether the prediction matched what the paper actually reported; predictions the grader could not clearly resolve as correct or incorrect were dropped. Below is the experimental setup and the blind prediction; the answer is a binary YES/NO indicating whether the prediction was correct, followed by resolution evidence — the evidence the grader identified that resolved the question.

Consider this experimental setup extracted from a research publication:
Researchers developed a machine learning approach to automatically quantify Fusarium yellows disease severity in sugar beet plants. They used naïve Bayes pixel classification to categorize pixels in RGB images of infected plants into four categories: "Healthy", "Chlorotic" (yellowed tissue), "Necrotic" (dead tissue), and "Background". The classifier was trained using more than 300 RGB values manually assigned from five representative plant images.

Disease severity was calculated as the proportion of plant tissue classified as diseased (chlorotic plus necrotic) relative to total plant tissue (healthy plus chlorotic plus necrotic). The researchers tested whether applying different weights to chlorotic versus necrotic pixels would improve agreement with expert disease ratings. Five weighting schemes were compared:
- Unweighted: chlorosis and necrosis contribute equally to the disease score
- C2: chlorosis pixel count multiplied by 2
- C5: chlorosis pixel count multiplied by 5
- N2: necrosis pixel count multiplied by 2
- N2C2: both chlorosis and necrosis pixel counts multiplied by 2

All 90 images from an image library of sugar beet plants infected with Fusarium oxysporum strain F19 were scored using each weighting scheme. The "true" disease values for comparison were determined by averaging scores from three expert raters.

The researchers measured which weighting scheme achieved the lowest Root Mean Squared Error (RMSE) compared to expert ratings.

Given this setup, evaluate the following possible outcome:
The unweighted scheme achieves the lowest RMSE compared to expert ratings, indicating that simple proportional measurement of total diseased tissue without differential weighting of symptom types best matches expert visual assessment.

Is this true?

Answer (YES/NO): YES